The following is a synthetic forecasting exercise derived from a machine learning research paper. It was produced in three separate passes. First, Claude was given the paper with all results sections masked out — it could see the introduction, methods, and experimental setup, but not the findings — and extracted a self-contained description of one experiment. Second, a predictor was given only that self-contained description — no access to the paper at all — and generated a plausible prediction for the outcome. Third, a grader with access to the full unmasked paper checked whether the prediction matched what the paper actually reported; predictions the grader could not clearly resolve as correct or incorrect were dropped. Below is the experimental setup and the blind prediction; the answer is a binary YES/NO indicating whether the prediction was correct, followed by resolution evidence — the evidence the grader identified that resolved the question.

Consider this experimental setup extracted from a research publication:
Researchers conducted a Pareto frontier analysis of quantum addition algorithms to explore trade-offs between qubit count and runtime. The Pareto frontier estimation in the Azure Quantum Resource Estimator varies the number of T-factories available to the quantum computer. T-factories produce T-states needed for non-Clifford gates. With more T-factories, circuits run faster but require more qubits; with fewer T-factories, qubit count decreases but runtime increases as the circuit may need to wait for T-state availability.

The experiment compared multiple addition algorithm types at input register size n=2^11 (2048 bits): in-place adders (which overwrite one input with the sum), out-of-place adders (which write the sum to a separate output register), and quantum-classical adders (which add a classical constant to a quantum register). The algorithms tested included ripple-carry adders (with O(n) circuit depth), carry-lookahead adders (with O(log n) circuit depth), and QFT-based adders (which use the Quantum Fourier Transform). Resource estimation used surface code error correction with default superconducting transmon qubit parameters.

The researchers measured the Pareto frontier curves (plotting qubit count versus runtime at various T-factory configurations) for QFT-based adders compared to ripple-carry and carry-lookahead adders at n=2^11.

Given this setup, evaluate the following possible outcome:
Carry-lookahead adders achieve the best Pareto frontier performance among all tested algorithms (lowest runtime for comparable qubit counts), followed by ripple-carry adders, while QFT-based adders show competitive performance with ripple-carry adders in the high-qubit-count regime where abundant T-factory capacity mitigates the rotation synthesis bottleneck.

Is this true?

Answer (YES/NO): NO